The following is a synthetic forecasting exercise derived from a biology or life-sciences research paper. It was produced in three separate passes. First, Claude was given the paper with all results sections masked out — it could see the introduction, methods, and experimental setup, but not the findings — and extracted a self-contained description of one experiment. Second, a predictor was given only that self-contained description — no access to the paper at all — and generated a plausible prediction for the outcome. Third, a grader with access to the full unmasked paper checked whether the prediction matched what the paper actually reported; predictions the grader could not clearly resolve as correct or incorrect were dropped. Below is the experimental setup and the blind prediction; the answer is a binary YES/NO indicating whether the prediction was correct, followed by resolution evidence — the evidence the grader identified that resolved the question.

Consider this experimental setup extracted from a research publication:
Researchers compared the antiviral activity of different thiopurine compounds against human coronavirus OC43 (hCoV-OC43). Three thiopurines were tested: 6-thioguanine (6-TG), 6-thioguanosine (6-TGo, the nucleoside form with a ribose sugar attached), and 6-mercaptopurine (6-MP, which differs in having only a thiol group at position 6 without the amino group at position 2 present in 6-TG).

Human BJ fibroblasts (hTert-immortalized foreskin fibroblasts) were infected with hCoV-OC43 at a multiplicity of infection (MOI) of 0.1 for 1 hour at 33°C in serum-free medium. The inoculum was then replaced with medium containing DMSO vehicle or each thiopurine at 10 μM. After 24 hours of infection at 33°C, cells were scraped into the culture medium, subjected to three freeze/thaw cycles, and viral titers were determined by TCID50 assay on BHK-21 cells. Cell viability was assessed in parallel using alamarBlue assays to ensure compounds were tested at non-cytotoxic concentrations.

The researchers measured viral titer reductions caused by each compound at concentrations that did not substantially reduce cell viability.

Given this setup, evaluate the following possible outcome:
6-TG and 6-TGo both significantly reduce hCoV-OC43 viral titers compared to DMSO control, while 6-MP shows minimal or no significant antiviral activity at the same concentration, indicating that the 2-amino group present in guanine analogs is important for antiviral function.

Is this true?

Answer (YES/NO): YES